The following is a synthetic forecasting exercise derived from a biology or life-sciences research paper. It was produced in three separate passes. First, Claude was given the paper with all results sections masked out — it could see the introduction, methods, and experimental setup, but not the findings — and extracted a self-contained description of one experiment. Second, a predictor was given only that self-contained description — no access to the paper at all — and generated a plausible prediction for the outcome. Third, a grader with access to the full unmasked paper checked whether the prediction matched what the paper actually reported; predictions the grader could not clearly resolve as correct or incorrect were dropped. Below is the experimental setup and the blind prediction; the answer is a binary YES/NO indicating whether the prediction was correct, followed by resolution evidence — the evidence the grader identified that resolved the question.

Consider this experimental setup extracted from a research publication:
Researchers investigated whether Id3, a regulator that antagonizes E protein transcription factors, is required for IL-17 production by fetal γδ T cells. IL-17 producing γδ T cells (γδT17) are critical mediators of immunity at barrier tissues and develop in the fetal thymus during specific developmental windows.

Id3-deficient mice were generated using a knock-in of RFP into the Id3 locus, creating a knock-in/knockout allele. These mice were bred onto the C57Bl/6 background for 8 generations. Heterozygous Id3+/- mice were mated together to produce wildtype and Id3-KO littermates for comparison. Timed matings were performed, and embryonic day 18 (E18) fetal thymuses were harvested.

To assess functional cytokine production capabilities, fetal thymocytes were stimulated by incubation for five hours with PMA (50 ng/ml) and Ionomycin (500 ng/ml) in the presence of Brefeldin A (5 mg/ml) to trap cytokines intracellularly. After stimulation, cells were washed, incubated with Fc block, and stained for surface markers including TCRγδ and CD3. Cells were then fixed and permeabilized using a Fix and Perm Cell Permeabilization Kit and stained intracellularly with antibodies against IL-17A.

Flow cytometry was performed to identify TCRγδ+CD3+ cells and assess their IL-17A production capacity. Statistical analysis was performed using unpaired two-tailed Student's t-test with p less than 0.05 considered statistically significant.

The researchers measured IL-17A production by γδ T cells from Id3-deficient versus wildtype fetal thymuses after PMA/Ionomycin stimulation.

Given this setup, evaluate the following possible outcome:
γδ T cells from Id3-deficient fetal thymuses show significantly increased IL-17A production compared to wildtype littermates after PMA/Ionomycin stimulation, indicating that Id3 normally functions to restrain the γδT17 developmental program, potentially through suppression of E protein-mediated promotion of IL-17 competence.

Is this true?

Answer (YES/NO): NO